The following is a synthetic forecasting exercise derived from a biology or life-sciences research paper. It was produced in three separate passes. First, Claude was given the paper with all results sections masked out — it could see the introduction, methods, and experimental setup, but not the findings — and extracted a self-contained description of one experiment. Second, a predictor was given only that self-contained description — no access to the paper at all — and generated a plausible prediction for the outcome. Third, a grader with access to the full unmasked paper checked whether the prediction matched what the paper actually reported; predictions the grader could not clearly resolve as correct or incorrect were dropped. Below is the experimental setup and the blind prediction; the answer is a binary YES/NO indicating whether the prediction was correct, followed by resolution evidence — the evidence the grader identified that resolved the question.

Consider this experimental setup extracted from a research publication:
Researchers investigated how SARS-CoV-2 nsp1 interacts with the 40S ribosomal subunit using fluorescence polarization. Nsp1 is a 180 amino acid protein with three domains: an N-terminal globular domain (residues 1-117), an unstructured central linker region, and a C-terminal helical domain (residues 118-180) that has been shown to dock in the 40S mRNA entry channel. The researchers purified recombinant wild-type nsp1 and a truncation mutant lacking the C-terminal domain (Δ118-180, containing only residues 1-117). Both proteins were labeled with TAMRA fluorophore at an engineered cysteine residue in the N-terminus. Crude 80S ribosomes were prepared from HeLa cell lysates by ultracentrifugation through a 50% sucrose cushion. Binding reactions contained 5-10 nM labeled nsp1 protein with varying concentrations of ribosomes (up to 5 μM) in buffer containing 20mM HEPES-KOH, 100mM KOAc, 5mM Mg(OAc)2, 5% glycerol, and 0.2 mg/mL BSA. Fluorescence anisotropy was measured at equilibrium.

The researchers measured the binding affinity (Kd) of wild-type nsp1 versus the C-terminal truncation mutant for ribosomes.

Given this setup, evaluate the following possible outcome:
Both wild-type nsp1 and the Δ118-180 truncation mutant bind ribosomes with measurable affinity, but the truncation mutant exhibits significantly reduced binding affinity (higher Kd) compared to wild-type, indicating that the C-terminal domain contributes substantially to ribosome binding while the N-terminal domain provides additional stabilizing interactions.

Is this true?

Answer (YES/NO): NO